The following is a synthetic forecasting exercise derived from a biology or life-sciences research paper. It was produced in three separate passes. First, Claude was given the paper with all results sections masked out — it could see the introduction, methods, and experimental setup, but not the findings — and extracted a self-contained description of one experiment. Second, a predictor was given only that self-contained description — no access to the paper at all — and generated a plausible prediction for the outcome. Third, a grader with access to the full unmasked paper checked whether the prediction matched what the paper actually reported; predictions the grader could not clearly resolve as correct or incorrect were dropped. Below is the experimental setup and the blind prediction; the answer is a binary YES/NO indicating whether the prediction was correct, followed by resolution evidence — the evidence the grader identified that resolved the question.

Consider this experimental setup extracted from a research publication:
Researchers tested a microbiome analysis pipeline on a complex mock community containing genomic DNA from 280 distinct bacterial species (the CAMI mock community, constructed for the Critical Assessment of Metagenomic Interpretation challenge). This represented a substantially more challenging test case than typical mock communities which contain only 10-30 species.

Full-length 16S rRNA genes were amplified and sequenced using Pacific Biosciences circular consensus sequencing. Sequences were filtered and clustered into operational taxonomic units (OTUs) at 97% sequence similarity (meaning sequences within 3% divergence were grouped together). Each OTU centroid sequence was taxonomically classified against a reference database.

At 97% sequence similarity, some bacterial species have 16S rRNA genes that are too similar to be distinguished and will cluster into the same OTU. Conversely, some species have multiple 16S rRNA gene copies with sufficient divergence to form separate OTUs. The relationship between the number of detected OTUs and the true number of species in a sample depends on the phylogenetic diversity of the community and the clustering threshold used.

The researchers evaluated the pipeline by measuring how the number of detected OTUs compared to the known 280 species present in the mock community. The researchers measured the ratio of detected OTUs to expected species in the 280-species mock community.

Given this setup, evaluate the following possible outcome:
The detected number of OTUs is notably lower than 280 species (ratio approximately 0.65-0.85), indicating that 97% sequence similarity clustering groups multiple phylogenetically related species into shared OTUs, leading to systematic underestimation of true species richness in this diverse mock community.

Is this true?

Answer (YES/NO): YES